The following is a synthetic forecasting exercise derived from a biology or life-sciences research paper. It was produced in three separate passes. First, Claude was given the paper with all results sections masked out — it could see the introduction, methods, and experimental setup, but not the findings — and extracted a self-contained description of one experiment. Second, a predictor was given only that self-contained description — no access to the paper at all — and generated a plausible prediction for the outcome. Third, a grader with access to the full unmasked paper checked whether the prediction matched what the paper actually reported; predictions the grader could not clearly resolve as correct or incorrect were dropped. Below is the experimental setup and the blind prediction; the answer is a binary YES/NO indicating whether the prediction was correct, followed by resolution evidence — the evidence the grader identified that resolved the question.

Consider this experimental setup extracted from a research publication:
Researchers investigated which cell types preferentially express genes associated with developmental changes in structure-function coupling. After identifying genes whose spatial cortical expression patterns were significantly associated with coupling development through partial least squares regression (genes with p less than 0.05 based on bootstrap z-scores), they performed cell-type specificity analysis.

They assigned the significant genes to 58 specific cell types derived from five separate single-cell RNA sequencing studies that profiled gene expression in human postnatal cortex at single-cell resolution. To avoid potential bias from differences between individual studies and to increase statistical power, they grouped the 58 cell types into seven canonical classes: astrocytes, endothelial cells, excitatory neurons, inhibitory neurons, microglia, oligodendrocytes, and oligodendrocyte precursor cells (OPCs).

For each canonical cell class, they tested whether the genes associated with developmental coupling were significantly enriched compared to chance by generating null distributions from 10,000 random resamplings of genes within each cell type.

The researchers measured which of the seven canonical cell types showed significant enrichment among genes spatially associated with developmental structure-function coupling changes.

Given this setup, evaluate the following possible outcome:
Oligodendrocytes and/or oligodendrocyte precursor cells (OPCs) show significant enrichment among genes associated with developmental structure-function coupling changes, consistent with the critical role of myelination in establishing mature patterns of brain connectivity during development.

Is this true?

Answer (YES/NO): YES